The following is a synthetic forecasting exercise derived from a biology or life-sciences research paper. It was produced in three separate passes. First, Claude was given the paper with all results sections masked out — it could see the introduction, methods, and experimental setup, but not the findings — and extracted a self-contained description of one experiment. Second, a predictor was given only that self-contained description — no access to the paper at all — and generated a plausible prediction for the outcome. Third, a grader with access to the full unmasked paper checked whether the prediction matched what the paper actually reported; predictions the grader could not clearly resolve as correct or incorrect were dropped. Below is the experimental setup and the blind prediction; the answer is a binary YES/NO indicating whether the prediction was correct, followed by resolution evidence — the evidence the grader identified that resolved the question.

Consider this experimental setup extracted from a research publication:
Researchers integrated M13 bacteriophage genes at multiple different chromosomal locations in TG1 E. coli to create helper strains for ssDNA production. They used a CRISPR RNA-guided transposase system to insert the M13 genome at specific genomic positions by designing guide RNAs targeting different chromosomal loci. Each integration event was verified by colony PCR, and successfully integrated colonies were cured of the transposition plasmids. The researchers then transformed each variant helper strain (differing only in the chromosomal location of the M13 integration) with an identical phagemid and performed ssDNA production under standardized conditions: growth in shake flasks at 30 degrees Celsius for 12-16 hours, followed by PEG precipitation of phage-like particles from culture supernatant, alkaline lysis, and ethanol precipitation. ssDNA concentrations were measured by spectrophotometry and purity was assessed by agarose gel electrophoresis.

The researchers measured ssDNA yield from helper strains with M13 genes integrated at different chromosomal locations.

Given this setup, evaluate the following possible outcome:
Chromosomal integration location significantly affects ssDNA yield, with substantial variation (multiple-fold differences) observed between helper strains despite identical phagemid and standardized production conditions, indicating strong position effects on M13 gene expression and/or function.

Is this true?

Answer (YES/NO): YES